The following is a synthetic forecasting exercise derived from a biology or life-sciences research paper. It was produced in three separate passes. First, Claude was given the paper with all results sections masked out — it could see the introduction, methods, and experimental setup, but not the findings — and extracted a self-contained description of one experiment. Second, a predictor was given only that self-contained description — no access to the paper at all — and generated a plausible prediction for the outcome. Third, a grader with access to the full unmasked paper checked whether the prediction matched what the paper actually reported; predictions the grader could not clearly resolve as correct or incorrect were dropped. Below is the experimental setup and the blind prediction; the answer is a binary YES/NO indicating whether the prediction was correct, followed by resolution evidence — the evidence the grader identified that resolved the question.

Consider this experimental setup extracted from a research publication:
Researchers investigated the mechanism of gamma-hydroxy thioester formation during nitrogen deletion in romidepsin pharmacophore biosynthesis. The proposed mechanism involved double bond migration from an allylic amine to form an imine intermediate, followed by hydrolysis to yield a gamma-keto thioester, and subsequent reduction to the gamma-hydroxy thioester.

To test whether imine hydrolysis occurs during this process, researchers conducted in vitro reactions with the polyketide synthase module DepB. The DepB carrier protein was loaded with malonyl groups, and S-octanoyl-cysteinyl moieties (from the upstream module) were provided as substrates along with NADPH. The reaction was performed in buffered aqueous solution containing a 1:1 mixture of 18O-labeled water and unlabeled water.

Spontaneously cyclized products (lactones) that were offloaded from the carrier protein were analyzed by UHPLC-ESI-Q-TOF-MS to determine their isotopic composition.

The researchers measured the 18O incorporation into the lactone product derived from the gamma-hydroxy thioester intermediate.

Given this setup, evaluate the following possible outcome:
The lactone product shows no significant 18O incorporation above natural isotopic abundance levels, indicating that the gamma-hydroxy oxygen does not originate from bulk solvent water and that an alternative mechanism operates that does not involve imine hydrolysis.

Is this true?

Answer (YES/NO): NO